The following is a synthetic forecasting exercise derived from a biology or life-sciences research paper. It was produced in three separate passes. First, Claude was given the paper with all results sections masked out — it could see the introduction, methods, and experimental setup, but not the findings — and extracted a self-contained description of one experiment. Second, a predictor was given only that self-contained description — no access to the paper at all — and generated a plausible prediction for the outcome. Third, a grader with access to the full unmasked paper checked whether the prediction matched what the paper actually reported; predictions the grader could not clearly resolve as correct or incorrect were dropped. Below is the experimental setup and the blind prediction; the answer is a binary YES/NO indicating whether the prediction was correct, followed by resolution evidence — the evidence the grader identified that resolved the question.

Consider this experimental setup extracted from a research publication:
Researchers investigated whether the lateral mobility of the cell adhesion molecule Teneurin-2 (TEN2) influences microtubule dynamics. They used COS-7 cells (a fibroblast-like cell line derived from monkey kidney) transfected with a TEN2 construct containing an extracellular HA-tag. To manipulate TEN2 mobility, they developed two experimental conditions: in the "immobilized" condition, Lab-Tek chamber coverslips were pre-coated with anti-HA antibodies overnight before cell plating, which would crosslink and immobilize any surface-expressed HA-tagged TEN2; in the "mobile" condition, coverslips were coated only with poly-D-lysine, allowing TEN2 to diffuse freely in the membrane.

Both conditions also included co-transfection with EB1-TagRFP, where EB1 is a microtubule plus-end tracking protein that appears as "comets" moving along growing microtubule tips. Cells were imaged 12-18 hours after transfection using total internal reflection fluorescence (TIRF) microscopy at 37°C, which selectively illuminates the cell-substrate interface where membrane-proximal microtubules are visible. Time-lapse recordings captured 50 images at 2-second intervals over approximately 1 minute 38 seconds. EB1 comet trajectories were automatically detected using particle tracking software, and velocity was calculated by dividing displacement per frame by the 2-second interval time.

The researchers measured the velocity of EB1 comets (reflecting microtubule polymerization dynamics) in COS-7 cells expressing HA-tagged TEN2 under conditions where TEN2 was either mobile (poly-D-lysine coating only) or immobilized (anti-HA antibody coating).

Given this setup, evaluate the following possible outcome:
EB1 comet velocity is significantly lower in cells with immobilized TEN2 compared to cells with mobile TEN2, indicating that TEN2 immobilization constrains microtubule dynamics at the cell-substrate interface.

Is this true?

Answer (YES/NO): YES